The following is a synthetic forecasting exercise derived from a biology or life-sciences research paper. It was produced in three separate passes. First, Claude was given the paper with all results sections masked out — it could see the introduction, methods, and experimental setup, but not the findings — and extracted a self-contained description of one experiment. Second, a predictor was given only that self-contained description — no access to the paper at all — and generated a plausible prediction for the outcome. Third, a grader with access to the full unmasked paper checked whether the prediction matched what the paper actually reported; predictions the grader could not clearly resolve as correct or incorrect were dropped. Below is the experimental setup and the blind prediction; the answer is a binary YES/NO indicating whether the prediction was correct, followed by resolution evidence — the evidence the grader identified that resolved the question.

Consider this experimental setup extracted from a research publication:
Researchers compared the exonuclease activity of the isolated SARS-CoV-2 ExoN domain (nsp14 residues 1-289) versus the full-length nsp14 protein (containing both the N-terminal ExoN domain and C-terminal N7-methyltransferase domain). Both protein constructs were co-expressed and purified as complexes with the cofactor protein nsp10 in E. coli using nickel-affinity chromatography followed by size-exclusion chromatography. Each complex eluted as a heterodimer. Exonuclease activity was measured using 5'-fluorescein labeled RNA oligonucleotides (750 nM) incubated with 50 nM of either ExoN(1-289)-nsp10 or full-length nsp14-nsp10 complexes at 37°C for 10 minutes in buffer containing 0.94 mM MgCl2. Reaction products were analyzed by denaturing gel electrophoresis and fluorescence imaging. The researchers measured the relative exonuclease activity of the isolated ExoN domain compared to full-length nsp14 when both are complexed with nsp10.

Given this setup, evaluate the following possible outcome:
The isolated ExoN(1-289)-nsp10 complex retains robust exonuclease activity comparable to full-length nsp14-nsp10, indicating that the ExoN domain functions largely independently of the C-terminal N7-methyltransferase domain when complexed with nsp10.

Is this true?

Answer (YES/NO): YES